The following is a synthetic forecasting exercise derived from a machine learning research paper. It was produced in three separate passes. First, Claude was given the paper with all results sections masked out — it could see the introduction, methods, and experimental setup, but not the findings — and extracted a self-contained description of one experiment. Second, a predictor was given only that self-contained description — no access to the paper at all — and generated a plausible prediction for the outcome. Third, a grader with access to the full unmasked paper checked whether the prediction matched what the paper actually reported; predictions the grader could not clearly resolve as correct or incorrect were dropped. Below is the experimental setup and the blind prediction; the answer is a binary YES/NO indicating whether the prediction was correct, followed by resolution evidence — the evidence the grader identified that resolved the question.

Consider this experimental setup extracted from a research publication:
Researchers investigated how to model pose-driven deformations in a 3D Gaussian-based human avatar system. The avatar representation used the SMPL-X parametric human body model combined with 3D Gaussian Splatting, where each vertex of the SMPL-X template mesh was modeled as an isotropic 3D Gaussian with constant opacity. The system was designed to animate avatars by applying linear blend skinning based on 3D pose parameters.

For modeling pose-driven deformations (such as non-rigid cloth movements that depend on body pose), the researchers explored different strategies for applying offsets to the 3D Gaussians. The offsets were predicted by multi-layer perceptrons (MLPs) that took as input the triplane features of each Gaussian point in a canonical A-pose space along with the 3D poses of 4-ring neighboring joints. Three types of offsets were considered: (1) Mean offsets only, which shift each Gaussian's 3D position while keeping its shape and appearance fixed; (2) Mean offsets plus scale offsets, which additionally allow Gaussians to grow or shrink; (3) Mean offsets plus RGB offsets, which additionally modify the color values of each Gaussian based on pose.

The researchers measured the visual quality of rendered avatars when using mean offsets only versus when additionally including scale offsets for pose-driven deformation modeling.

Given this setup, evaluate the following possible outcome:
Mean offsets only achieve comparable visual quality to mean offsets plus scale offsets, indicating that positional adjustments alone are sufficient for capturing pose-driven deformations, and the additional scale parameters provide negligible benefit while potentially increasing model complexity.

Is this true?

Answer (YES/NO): NO